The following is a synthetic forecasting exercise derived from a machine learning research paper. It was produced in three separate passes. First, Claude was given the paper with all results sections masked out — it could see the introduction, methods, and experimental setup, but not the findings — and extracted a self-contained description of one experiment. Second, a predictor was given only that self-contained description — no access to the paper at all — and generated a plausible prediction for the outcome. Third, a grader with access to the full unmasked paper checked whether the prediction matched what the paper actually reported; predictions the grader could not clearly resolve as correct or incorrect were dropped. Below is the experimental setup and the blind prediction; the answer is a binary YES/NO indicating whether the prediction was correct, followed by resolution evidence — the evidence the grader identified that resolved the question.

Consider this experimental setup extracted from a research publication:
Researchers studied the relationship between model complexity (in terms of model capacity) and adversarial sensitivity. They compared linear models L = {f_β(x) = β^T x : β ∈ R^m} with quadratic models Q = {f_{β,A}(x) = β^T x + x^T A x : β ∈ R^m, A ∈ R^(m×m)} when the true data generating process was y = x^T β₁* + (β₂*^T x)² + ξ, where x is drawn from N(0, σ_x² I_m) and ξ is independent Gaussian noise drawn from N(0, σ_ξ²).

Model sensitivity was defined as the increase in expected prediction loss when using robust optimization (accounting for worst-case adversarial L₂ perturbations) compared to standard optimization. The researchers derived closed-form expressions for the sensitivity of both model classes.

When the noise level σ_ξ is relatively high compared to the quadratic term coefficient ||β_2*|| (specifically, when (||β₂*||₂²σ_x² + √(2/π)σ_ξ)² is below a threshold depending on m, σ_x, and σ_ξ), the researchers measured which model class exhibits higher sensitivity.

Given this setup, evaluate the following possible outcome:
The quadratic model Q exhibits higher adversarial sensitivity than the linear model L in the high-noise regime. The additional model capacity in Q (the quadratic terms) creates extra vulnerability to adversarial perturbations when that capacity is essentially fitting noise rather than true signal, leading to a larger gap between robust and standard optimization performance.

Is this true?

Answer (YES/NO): YES